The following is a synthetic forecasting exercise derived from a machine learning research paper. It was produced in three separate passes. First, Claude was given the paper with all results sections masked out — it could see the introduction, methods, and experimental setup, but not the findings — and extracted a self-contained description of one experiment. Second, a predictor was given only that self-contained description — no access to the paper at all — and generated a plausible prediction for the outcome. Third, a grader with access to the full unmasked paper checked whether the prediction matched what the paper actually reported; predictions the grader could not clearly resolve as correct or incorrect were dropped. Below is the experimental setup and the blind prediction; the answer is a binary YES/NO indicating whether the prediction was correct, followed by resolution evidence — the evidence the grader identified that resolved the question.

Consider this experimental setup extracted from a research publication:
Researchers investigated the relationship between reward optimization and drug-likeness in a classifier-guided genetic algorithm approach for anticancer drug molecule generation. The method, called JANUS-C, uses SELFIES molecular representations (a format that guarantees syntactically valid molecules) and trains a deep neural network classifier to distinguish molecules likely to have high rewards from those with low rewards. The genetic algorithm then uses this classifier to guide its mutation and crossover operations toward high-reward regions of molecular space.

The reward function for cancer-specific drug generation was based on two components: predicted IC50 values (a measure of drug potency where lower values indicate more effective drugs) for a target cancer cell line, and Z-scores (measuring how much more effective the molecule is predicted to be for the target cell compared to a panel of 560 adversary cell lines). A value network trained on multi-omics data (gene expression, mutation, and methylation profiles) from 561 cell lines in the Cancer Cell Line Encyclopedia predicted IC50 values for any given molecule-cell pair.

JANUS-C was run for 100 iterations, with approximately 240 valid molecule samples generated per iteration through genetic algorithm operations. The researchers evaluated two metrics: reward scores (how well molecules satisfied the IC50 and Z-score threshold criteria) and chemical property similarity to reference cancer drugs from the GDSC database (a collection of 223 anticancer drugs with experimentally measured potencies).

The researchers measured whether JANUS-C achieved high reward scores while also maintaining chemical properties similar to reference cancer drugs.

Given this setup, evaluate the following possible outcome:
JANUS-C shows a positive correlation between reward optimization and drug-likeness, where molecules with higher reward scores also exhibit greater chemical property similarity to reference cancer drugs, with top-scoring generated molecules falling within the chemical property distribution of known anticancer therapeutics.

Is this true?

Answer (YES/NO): NO